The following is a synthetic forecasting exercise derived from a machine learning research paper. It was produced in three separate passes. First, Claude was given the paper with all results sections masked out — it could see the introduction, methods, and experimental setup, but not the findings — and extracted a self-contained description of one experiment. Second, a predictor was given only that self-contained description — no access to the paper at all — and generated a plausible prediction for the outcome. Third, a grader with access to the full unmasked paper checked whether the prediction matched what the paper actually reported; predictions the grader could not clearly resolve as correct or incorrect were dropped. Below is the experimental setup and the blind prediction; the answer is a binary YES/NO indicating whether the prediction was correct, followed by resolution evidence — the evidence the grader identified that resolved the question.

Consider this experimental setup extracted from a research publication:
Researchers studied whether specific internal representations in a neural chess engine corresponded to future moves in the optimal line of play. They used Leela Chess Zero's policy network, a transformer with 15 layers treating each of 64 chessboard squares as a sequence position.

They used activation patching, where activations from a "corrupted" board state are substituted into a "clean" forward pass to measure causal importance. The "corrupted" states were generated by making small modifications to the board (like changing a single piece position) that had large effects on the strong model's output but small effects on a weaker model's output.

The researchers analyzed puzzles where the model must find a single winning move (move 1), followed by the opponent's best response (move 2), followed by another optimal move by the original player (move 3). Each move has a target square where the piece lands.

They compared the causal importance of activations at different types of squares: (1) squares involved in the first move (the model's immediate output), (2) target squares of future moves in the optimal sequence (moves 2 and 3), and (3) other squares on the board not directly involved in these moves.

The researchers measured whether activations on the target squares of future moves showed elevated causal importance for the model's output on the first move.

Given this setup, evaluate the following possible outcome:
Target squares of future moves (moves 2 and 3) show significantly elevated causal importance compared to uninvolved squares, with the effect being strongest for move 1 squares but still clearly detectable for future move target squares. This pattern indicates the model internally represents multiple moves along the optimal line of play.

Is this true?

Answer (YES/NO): NO